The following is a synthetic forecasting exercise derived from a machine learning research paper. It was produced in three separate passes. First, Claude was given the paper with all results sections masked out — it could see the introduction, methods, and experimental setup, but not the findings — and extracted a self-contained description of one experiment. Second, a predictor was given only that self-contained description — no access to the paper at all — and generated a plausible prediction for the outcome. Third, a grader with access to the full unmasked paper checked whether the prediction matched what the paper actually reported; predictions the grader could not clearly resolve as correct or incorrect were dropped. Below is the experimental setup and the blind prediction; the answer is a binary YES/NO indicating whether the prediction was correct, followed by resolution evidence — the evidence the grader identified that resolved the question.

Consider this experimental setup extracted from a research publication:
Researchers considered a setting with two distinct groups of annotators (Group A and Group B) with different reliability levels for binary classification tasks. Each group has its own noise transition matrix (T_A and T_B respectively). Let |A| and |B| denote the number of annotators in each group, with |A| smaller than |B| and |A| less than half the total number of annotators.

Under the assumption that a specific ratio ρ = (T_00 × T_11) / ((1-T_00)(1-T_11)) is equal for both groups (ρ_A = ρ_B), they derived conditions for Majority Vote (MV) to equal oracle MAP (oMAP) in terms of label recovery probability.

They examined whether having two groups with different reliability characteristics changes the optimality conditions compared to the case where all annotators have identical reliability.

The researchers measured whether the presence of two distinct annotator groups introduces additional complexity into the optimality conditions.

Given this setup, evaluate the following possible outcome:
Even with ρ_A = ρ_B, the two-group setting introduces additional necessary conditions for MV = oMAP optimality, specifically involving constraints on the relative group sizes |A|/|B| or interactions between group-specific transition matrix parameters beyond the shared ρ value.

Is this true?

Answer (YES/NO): YES